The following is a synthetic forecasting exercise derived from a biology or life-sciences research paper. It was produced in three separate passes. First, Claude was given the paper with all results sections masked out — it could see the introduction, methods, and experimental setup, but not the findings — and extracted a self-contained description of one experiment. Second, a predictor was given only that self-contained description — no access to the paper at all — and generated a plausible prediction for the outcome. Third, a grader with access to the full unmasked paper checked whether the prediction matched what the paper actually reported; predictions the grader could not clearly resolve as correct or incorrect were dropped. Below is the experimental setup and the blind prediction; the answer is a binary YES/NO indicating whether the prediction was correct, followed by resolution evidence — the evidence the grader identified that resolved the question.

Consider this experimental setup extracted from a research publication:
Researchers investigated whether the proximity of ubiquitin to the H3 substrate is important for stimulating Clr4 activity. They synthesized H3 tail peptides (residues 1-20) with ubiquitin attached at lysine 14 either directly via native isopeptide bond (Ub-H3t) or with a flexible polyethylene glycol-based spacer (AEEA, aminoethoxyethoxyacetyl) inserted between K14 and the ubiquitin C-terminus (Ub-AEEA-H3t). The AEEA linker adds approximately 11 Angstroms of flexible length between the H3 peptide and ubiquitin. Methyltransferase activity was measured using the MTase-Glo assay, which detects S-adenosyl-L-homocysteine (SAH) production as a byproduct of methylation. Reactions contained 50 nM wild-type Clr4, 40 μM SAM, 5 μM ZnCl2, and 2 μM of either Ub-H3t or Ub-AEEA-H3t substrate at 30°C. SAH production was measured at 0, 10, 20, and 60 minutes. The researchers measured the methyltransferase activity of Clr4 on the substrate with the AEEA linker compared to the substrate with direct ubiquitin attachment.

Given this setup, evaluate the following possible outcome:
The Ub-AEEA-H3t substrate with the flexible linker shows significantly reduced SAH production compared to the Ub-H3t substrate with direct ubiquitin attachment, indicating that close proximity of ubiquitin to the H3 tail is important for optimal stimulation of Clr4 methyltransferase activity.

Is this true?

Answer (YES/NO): YES